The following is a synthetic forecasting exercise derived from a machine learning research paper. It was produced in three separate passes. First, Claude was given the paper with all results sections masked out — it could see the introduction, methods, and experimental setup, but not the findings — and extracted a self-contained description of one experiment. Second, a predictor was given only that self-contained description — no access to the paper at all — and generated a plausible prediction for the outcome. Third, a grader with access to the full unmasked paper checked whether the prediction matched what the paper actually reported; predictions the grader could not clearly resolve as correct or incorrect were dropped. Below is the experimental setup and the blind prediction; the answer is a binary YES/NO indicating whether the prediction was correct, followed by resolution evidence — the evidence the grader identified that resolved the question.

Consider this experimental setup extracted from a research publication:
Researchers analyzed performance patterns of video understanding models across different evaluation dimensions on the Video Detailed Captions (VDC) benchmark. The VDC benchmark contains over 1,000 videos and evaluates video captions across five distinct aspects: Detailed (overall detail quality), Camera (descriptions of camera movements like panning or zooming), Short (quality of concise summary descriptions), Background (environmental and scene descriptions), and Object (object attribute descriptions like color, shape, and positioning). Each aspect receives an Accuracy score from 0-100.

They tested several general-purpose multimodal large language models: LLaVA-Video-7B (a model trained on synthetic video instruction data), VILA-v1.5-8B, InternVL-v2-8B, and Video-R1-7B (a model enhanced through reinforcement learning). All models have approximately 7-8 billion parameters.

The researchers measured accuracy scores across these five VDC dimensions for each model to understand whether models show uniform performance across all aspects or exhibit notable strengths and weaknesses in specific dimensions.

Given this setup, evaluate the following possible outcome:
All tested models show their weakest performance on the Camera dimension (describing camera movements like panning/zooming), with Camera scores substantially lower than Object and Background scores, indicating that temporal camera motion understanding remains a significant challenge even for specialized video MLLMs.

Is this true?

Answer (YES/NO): NO